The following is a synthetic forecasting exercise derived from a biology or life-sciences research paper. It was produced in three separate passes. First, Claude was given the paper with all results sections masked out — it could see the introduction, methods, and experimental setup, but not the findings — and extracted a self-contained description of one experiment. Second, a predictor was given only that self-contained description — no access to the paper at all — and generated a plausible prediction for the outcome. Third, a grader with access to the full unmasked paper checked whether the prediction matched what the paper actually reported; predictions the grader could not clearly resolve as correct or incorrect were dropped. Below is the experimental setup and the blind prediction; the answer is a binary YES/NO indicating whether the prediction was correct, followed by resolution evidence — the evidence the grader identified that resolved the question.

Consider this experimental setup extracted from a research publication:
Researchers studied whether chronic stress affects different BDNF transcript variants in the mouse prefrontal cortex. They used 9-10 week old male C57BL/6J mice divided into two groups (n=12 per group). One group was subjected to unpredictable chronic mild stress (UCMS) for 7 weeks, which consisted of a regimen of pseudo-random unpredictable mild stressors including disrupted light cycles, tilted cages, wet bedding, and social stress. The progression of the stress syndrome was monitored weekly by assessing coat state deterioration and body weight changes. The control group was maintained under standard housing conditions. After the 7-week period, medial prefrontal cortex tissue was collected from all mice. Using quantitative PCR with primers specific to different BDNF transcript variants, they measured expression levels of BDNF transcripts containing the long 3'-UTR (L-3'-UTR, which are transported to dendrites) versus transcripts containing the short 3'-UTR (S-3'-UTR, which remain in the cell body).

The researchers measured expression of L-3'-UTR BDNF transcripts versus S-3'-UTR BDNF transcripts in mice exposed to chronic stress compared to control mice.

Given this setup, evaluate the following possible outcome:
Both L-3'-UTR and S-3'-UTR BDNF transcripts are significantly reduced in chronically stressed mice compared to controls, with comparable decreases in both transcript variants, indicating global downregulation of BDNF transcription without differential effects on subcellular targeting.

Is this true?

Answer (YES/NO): NO